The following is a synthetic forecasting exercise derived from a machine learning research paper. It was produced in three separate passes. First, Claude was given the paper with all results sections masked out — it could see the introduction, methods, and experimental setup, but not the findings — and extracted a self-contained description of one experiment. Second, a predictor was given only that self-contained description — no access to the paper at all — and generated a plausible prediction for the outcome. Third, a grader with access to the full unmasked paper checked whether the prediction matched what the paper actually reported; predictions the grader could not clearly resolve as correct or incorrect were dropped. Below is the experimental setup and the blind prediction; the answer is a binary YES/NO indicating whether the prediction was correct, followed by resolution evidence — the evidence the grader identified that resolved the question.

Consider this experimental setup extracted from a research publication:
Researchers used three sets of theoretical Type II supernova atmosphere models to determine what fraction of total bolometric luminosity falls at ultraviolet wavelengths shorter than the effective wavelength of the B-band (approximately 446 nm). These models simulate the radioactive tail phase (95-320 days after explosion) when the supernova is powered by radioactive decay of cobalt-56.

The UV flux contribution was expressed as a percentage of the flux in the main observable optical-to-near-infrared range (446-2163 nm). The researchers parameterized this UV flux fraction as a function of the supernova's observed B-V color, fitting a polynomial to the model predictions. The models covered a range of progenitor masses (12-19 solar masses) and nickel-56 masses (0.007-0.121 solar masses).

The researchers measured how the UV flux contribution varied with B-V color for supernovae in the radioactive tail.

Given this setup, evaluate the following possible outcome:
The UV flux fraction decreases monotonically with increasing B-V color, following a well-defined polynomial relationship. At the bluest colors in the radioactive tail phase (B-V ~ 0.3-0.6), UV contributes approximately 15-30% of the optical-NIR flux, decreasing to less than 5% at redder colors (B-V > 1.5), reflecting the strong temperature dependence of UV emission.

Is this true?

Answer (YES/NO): NO